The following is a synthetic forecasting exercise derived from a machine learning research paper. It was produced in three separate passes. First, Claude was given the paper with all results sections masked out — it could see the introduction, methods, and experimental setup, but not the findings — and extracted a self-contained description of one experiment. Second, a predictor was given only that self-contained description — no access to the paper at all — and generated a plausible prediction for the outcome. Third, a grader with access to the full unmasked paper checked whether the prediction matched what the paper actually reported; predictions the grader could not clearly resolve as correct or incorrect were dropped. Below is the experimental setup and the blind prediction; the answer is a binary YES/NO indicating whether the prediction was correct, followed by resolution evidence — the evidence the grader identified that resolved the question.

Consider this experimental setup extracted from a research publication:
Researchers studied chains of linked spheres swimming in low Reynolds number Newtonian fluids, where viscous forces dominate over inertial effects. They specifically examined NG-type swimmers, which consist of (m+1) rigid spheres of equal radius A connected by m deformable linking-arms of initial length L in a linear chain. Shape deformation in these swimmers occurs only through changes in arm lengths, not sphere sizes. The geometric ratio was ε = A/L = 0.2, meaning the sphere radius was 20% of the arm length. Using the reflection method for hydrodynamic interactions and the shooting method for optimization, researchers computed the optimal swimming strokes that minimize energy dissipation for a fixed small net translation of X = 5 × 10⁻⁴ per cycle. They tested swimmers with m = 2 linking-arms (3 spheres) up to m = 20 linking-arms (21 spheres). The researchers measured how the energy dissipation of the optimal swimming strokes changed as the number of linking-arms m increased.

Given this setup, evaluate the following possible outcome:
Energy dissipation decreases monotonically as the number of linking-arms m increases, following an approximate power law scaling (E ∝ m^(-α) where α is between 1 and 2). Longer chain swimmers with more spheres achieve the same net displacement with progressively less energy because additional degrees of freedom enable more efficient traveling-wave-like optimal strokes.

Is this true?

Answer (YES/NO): NO